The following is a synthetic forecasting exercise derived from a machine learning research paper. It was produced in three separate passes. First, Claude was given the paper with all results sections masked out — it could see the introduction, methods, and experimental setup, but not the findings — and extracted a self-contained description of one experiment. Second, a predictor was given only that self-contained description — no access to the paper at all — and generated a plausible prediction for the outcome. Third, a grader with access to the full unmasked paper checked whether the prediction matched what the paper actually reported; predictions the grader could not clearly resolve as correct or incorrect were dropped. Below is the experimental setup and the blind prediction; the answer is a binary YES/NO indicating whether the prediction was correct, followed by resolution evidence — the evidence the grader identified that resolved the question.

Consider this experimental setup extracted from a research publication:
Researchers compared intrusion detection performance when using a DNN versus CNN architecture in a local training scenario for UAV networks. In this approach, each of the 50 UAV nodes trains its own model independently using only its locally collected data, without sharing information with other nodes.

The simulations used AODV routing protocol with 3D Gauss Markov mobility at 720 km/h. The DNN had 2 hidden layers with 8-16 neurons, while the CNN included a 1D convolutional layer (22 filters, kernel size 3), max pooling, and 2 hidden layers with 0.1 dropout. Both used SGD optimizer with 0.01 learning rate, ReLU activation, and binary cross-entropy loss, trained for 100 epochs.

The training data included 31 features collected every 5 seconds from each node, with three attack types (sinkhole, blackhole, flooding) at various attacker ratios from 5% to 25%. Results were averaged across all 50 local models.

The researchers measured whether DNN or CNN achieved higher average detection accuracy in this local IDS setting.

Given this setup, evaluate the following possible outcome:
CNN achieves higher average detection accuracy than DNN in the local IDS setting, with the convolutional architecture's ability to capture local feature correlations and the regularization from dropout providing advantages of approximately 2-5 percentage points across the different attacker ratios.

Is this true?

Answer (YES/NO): NO